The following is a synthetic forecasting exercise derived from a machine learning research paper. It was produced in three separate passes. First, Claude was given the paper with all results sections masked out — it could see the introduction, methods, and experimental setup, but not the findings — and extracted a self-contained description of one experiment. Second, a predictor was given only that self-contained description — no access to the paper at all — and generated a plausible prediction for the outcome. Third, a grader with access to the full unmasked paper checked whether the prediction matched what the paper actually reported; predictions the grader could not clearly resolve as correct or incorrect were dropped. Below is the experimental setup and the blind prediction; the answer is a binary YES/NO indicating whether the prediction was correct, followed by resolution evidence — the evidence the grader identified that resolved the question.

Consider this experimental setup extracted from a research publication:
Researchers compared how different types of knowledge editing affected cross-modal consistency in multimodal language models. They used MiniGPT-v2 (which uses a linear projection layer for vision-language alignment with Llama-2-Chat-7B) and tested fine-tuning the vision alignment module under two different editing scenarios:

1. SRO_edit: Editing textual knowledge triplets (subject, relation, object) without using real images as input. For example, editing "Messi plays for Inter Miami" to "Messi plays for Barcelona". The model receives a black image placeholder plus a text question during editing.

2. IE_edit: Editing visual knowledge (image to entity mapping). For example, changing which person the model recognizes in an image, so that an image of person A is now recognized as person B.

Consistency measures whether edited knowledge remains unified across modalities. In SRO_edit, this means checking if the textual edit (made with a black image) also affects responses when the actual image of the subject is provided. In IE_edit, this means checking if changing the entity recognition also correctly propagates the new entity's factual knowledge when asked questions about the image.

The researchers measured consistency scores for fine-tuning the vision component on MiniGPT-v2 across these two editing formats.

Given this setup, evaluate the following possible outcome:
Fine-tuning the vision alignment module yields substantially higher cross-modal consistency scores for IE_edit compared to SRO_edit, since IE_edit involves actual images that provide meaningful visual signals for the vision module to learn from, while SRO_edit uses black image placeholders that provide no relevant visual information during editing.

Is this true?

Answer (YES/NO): YES